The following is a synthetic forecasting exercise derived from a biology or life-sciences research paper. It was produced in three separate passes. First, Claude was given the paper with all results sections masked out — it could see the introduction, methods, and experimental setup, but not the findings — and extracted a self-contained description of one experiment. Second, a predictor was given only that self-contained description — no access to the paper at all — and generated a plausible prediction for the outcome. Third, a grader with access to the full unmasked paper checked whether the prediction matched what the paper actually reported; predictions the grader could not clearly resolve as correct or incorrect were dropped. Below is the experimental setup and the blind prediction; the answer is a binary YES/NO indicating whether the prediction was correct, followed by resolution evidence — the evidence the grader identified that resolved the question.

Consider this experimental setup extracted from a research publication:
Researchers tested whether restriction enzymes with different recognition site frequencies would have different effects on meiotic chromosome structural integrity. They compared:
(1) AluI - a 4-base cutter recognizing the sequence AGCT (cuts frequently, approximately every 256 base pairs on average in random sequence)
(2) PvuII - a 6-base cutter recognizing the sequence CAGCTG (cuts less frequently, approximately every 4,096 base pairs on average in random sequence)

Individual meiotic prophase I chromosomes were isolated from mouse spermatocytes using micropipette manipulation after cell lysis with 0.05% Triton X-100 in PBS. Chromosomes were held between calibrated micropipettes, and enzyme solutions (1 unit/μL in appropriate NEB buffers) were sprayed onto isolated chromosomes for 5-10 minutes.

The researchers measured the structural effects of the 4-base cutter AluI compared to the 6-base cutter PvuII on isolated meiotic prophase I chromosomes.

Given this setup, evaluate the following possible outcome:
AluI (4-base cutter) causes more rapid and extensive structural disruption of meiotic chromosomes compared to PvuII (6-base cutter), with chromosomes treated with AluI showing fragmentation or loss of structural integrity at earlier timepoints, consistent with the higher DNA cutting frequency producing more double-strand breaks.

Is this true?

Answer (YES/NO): YES